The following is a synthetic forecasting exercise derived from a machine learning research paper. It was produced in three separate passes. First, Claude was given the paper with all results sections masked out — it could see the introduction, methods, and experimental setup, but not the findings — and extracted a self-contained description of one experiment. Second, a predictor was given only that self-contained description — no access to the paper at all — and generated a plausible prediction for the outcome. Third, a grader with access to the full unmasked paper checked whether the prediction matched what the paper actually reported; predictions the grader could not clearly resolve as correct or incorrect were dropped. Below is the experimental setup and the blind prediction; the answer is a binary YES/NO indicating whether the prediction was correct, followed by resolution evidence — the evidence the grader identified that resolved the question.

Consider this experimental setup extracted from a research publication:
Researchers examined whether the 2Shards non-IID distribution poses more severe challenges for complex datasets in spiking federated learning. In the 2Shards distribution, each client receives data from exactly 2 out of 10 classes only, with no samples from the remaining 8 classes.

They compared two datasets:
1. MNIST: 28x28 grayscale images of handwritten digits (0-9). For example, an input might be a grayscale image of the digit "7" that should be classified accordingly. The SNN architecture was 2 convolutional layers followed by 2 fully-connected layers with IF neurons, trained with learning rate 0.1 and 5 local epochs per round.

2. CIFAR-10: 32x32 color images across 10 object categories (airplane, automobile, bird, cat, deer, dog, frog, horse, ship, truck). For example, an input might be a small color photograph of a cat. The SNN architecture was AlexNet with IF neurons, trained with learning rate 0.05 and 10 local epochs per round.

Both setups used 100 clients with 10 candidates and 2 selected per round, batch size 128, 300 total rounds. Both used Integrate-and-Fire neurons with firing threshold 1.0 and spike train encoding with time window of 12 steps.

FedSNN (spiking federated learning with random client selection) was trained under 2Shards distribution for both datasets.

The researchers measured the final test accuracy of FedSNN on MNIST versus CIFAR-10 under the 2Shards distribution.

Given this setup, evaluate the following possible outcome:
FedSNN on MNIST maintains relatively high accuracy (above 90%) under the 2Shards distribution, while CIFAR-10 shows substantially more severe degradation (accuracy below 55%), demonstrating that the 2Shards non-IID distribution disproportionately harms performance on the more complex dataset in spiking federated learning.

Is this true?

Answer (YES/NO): YES